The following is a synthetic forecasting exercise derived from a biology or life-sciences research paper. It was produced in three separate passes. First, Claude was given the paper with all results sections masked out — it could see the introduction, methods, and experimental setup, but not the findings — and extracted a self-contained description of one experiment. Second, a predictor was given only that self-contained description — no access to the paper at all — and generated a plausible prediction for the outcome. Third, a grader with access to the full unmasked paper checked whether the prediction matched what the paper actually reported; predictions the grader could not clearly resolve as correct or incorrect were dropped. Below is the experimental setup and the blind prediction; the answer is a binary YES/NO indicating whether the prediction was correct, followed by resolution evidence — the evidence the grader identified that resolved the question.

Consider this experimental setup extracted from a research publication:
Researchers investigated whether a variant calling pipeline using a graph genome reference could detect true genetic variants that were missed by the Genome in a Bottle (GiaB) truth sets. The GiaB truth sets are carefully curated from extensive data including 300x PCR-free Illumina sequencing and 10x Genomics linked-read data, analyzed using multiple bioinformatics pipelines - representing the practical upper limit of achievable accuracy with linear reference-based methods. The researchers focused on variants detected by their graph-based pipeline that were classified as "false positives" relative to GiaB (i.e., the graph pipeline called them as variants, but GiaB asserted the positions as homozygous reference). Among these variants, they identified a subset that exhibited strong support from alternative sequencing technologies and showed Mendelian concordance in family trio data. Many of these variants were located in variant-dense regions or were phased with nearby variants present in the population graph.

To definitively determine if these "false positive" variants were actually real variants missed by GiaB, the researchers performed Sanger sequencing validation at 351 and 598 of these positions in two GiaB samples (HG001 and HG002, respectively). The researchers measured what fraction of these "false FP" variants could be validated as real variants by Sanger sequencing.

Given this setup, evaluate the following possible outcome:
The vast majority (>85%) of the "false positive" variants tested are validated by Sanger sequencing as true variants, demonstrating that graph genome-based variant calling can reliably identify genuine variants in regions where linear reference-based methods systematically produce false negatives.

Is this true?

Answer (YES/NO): NO